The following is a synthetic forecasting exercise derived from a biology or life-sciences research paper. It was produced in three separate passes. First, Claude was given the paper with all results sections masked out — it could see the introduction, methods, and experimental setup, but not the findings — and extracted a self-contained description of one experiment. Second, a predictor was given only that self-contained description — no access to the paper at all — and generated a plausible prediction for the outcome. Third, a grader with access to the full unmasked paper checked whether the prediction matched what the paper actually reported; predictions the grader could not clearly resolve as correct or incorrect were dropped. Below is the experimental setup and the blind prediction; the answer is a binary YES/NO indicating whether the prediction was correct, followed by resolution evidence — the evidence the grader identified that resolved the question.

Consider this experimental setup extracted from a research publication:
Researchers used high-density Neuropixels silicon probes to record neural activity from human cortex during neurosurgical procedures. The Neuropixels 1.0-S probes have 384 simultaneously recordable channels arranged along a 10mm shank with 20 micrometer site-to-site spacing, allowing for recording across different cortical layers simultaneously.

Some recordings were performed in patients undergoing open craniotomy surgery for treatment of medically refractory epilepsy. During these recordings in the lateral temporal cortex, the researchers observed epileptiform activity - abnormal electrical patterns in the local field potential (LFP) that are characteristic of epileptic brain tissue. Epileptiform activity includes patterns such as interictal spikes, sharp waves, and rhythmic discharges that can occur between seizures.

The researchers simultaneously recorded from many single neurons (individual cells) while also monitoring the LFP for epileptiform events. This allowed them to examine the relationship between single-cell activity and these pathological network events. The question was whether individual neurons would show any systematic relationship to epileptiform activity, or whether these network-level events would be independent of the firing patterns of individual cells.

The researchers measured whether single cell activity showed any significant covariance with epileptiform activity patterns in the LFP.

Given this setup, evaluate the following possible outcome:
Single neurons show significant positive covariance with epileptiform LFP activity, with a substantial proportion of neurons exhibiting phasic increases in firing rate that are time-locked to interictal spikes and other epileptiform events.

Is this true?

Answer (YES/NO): YES